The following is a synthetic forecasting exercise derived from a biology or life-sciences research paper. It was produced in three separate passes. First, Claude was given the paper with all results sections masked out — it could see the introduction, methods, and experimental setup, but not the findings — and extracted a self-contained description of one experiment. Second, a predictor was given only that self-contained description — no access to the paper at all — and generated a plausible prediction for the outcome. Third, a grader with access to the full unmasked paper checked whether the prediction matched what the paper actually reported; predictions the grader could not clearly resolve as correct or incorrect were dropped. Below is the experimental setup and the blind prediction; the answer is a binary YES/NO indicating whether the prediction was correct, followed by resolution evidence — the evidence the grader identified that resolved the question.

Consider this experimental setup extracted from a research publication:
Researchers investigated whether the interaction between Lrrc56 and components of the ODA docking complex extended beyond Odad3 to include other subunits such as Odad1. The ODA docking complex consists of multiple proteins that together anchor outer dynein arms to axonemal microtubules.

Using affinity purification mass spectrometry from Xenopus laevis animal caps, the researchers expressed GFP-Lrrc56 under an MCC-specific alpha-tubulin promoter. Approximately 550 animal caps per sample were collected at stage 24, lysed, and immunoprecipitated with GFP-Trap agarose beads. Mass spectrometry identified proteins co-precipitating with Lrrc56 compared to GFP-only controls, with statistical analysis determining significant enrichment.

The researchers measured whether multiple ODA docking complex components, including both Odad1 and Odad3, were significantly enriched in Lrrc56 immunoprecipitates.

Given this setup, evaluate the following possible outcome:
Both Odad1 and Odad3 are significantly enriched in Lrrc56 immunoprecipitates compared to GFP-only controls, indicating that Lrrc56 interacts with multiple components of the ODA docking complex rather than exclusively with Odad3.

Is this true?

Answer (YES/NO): YES